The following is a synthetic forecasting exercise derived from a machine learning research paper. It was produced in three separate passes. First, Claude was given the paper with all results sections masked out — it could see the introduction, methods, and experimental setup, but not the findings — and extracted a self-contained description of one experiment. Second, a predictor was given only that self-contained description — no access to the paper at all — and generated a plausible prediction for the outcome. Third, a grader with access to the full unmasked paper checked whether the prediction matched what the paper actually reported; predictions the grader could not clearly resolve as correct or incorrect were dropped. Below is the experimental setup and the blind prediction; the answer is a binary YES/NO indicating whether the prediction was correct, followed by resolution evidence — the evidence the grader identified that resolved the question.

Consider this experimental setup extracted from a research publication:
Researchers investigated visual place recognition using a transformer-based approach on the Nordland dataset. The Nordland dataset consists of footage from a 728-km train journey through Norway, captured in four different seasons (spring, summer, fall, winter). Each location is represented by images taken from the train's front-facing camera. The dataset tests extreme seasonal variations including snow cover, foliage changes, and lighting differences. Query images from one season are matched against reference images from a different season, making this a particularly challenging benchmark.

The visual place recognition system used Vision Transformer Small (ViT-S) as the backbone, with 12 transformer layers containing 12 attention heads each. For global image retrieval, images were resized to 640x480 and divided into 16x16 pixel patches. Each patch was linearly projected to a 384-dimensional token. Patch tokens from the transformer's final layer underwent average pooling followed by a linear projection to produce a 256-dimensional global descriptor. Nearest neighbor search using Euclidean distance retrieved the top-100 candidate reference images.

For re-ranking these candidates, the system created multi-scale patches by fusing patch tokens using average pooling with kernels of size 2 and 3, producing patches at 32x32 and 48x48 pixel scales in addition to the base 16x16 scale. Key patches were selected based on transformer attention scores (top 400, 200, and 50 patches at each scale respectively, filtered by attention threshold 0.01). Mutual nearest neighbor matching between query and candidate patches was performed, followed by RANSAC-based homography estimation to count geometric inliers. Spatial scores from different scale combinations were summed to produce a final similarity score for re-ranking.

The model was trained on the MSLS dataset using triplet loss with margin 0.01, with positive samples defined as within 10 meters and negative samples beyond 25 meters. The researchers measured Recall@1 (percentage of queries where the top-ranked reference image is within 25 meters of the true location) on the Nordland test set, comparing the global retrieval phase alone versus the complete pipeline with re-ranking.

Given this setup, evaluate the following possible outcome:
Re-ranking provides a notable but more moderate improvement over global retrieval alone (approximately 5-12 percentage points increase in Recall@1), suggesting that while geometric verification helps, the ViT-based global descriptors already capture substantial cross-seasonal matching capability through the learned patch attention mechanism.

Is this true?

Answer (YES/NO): NO